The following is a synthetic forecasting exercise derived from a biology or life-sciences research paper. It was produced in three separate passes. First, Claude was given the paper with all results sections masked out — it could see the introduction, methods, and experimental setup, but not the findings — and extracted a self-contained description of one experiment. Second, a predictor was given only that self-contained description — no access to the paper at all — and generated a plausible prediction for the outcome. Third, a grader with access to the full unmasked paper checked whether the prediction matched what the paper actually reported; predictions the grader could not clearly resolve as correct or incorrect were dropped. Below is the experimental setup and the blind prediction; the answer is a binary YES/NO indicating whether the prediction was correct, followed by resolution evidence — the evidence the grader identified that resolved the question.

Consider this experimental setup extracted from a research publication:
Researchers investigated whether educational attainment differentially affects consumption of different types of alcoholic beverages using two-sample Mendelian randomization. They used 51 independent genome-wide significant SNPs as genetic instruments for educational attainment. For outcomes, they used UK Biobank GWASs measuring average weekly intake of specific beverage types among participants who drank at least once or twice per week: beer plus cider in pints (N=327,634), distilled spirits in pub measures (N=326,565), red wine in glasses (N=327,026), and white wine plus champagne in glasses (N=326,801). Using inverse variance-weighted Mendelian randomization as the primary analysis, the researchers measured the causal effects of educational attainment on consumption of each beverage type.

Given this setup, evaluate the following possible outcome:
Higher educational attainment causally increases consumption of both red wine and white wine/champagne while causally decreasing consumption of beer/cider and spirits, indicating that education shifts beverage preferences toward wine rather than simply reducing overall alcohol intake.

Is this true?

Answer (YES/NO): YES